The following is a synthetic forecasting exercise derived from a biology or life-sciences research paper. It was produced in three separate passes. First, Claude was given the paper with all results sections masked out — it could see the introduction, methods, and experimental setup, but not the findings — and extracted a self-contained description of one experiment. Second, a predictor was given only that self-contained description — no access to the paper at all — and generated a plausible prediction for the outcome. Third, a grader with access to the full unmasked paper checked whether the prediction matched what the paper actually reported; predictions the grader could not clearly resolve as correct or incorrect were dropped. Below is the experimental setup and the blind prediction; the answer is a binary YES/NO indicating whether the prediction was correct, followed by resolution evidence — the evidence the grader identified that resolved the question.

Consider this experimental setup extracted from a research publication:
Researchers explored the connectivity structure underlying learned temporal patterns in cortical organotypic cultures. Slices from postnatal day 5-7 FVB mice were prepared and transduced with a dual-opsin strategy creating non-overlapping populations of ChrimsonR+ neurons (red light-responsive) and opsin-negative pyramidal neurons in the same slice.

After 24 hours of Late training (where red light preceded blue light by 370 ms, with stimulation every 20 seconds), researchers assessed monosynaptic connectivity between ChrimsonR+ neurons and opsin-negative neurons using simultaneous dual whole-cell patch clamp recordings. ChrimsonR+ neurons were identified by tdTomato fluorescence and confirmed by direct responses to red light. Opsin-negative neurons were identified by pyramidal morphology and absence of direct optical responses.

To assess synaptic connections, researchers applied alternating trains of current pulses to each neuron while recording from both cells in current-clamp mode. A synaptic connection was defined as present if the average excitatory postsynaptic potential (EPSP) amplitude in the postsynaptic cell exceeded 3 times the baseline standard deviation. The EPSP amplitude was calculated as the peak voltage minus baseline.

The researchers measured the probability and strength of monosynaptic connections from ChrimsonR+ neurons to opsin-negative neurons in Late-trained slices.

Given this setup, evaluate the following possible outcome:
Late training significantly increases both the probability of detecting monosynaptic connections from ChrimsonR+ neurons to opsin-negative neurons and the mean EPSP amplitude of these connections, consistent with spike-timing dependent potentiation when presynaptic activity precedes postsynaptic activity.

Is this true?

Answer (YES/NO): NO